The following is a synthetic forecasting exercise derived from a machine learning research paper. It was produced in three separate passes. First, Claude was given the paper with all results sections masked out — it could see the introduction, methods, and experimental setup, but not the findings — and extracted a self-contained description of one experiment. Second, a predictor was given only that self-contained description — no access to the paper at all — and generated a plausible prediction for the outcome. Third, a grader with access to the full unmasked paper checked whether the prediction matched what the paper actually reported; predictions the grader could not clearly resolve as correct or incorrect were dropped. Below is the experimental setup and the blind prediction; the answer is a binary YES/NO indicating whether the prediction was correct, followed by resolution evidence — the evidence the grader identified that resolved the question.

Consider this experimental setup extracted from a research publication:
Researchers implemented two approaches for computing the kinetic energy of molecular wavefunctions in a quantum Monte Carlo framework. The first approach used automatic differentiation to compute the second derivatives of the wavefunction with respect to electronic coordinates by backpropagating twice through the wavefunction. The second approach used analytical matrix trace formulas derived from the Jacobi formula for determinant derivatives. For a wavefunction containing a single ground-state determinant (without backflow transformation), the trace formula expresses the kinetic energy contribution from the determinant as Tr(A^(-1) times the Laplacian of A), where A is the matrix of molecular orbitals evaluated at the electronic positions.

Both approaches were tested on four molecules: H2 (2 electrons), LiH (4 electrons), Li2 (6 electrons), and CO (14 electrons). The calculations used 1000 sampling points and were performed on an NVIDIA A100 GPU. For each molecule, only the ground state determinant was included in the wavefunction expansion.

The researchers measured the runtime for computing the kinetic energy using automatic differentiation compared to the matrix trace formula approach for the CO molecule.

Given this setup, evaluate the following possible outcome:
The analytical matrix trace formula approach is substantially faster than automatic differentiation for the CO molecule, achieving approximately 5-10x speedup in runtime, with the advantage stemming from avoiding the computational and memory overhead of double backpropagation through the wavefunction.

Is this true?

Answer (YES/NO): NO